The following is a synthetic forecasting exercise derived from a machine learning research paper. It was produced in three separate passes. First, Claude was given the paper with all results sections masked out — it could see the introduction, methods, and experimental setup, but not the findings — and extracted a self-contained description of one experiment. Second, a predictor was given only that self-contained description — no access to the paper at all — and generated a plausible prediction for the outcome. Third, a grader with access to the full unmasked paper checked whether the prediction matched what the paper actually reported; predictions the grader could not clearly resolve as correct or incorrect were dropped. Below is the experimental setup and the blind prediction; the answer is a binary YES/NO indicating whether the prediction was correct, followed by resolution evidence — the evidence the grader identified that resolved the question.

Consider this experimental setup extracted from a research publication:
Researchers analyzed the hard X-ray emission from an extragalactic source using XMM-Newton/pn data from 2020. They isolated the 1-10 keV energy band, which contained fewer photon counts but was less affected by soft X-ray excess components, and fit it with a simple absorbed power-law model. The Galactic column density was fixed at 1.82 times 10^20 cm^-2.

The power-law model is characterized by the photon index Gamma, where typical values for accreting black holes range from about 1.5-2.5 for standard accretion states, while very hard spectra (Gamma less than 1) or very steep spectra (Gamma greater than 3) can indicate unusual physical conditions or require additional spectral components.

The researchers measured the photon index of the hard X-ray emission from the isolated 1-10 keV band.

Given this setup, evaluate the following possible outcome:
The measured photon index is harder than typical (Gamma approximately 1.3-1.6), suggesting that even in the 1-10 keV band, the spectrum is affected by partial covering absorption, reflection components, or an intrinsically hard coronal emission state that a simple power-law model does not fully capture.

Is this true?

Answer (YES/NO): NO